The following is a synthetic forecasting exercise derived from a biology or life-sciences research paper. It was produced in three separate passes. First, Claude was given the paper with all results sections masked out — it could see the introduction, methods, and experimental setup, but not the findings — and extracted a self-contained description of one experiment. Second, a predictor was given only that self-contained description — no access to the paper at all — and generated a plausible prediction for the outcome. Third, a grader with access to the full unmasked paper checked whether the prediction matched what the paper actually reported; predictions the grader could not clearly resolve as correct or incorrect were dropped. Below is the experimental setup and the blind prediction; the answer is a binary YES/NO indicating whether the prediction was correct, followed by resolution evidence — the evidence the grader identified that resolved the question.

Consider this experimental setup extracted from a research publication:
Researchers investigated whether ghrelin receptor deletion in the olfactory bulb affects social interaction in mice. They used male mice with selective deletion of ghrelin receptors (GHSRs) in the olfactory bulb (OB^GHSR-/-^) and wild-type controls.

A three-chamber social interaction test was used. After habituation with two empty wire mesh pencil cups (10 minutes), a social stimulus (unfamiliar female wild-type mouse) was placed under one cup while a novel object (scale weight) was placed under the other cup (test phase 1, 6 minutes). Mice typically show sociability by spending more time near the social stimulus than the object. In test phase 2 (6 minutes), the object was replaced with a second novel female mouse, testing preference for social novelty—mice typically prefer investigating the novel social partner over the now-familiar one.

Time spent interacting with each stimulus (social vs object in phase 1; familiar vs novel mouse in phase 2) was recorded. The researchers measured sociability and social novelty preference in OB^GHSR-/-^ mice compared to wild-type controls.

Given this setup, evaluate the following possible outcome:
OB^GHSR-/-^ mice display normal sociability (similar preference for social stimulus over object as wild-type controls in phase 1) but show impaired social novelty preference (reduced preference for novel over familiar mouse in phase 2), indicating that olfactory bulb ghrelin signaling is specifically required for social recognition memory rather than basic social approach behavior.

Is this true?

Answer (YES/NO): NO